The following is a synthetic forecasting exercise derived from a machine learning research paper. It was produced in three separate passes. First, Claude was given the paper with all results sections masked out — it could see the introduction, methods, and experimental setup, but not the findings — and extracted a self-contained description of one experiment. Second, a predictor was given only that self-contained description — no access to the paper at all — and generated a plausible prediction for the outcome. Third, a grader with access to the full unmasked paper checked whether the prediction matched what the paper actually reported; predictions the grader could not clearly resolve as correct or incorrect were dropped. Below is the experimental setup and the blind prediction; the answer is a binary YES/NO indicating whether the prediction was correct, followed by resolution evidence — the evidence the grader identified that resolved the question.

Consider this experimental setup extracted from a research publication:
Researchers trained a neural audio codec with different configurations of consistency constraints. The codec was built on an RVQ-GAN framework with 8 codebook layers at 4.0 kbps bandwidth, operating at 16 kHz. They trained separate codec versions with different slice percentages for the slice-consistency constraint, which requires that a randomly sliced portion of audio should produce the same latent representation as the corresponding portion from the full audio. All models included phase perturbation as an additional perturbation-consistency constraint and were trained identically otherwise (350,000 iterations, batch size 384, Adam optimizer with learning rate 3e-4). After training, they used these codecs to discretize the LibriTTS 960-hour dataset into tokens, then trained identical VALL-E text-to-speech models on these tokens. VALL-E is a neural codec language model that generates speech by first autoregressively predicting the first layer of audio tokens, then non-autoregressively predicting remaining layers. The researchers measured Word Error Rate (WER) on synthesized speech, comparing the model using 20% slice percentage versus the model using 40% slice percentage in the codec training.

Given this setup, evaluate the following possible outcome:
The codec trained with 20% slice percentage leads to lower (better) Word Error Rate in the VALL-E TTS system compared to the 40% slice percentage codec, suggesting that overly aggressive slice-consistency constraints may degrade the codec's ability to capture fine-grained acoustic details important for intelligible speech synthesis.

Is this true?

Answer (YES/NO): YES